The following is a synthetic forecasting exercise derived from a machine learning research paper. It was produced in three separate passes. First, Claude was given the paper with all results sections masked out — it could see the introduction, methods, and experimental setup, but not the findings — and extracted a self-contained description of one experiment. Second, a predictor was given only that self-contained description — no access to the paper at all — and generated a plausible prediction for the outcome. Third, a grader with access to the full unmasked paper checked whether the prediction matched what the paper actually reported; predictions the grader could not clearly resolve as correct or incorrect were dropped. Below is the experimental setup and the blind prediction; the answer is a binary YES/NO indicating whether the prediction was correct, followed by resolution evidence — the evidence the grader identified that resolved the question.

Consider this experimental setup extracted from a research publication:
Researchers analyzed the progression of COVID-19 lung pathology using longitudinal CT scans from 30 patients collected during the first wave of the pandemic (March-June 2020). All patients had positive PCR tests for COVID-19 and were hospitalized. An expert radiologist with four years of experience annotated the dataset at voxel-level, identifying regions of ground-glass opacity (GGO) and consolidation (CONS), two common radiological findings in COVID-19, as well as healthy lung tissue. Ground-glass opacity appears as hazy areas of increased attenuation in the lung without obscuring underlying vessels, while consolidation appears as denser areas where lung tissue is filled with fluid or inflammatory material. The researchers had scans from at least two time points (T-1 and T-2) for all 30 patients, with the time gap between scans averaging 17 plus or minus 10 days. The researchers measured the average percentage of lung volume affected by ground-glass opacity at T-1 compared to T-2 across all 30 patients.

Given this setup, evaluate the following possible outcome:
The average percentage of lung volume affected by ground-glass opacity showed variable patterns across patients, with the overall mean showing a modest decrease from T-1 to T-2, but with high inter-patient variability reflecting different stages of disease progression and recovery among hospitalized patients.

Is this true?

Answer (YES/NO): NO